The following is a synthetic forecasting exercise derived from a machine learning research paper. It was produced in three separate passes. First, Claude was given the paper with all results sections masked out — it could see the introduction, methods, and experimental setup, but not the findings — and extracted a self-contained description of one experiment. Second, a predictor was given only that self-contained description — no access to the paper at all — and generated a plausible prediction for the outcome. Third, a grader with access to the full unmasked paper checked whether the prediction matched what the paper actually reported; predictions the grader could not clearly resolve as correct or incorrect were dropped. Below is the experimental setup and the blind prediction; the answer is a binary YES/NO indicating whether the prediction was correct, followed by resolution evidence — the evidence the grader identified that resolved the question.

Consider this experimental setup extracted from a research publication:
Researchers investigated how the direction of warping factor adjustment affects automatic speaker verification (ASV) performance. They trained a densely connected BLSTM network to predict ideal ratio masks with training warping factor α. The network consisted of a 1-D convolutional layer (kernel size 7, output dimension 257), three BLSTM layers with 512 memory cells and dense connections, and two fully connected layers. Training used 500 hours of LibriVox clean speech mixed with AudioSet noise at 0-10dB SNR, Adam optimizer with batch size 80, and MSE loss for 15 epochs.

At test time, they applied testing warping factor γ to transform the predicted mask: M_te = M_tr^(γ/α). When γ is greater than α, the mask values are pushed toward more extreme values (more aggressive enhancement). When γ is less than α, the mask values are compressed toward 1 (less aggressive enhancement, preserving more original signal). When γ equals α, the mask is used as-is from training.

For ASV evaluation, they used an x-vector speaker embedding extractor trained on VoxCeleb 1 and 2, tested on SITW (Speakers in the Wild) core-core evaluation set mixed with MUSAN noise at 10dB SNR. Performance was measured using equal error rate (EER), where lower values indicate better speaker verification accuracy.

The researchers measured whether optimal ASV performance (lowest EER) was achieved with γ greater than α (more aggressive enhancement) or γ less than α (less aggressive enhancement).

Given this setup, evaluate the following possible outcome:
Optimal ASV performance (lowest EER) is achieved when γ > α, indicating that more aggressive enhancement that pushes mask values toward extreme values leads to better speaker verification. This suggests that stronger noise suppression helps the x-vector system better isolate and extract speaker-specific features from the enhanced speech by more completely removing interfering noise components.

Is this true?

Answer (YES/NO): NO